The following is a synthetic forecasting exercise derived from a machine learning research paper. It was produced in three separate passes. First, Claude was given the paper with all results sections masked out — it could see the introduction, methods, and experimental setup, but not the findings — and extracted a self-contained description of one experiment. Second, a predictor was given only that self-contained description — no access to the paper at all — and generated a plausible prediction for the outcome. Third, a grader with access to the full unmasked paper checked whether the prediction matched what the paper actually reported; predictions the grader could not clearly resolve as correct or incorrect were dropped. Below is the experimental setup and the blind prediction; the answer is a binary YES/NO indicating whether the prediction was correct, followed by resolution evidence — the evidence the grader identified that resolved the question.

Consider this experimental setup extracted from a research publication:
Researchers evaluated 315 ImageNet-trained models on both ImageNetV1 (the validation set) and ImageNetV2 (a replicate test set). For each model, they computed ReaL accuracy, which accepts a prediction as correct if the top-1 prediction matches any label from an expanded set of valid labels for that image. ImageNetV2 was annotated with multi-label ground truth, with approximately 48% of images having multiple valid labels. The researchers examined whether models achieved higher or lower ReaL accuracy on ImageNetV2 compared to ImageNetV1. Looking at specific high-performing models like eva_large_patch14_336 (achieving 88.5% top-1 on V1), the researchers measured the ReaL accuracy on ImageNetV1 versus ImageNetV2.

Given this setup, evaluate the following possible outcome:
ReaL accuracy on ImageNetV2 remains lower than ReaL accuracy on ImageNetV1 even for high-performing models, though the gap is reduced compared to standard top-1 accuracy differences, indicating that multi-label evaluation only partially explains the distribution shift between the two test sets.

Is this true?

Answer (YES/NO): NO